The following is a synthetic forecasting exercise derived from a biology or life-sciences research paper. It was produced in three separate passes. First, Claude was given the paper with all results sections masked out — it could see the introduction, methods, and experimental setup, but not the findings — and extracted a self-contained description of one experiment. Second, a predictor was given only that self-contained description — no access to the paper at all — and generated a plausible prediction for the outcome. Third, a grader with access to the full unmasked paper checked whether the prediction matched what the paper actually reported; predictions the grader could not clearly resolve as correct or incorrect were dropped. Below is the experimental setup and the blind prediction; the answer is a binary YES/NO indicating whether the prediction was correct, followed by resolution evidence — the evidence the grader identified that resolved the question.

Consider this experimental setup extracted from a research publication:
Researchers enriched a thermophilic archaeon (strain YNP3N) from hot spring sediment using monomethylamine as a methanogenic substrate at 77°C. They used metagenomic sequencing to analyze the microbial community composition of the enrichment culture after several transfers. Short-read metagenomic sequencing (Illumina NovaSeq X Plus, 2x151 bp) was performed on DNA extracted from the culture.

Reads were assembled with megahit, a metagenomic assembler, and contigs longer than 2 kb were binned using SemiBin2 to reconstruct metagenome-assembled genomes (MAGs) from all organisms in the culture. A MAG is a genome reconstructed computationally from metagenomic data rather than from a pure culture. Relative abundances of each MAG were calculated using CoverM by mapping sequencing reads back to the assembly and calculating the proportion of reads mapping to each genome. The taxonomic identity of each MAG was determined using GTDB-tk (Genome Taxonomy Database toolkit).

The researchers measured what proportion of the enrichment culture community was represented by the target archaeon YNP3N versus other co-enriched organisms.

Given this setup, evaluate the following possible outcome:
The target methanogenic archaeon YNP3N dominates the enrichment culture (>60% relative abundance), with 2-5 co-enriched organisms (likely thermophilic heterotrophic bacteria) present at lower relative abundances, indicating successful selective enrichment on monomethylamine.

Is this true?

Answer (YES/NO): YES